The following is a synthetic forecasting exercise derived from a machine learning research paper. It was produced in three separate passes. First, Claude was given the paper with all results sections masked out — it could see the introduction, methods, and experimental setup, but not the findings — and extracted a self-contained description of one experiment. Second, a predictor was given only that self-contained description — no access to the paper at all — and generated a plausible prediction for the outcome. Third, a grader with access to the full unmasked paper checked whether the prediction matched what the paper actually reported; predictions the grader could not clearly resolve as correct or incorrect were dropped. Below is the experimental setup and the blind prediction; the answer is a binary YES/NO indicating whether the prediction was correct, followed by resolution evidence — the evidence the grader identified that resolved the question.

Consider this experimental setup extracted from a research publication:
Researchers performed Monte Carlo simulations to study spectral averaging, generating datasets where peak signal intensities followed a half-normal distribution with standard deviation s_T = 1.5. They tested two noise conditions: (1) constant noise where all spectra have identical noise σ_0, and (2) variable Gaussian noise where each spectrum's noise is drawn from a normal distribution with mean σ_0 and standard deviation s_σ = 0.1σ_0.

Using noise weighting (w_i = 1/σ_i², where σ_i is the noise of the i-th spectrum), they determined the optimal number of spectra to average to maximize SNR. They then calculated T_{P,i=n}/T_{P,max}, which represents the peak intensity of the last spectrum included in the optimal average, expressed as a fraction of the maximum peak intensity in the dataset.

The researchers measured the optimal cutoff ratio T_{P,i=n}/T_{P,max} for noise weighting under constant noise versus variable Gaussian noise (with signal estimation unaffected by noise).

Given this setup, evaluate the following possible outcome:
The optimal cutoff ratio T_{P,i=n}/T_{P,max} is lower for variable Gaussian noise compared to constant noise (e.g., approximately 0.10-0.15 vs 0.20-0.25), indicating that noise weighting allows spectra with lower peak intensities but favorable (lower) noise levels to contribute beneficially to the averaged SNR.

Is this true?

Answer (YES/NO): NO